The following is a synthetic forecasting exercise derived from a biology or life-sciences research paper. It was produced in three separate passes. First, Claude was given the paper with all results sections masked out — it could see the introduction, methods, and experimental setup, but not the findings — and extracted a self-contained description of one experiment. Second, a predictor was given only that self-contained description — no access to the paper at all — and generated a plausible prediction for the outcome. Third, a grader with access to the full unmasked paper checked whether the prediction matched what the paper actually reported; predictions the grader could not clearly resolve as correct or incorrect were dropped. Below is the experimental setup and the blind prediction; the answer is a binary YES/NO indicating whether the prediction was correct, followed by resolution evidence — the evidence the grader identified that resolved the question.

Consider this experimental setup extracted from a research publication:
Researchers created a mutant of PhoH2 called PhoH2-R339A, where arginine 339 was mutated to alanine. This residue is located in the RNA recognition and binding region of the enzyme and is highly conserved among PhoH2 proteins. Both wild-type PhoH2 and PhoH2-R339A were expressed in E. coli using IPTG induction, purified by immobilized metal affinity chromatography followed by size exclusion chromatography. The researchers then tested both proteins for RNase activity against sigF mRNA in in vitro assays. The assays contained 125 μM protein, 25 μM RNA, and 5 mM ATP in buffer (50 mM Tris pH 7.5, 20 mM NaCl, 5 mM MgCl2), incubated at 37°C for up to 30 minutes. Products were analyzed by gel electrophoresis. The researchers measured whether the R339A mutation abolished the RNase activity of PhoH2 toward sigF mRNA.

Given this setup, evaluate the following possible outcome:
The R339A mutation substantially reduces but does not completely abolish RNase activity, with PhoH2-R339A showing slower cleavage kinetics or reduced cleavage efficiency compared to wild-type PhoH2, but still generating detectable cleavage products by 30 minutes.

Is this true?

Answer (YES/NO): NO